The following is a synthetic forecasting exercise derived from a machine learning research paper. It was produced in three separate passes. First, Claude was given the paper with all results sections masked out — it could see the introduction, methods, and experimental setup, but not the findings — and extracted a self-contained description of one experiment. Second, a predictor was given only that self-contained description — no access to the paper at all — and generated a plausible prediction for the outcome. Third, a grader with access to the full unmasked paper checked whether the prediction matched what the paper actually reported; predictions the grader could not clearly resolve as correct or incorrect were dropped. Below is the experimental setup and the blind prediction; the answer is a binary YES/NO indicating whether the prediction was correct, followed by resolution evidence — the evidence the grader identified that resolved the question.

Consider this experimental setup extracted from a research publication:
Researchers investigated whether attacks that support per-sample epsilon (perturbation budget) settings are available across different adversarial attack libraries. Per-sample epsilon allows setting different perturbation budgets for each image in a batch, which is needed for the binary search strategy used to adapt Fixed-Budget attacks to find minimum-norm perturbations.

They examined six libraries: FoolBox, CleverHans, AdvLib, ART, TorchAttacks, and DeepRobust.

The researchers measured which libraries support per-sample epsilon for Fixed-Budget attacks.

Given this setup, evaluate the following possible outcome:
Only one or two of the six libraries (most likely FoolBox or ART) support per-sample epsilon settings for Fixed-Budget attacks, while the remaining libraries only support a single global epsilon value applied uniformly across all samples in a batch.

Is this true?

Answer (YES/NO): NO